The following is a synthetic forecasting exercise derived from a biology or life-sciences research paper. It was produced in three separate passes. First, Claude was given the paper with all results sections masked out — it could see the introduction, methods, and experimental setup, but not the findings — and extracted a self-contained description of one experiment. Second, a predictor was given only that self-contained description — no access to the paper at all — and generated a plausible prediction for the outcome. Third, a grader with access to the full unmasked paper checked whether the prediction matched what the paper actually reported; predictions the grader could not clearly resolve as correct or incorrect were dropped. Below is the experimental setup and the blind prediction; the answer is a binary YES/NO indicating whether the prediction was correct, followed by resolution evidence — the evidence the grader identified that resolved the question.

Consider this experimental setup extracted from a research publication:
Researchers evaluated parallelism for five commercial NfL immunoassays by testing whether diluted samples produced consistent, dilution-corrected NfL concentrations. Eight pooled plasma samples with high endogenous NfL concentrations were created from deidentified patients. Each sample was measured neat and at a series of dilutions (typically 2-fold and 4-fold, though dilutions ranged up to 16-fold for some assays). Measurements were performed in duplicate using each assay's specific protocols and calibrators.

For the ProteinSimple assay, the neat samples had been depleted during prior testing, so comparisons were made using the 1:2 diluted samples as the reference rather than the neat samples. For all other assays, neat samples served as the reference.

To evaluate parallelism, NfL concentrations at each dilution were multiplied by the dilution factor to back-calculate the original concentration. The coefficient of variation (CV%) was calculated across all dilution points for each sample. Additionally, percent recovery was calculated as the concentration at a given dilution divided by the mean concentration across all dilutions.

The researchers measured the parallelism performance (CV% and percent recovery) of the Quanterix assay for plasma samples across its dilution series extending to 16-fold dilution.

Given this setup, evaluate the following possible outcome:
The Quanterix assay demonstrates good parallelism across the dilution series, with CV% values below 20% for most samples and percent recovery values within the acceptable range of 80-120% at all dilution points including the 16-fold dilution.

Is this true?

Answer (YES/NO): YES